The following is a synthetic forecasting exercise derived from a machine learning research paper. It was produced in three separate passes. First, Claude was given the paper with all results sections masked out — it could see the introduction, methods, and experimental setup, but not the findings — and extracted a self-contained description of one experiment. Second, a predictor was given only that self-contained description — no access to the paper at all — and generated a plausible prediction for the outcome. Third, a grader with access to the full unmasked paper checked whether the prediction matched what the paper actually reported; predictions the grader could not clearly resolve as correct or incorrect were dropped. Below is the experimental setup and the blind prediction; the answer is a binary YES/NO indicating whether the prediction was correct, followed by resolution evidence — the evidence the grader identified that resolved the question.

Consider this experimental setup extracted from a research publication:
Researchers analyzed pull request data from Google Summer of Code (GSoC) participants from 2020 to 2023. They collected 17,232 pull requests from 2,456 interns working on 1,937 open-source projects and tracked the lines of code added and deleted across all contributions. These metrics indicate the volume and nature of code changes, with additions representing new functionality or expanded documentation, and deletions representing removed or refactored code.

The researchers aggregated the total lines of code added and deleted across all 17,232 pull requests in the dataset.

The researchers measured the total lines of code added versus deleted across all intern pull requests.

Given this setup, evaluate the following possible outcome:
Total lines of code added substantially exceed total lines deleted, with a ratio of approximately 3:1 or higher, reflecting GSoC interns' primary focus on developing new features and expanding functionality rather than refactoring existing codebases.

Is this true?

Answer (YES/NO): YES